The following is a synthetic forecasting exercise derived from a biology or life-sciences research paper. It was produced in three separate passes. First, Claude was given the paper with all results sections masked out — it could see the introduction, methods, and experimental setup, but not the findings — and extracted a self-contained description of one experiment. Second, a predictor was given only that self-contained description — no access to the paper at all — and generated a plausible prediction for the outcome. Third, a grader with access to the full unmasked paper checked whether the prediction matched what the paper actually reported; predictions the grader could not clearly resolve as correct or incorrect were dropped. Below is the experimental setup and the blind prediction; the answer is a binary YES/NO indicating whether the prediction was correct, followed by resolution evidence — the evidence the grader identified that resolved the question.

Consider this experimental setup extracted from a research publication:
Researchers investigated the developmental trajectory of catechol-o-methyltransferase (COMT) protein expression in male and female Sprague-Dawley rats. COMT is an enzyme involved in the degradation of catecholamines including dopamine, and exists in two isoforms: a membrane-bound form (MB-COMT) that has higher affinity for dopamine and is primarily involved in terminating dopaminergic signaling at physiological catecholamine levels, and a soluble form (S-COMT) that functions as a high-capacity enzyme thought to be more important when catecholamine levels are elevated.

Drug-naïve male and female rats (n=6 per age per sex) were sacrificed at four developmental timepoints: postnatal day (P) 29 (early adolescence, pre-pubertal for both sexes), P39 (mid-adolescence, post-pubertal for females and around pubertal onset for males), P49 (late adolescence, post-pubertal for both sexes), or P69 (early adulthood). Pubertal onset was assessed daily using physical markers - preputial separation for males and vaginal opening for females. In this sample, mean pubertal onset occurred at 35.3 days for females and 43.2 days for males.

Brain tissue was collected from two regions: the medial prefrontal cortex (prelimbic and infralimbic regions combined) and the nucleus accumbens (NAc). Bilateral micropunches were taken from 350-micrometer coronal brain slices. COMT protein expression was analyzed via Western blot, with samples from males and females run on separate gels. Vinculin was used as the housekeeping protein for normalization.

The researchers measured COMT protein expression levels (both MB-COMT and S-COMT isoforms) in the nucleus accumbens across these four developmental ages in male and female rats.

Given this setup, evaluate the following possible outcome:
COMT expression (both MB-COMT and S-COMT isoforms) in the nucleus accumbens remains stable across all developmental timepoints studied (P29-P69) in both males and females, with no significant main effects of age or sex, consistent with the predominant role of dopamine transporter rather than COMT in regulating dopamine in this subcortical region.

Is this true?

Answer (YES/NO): YES